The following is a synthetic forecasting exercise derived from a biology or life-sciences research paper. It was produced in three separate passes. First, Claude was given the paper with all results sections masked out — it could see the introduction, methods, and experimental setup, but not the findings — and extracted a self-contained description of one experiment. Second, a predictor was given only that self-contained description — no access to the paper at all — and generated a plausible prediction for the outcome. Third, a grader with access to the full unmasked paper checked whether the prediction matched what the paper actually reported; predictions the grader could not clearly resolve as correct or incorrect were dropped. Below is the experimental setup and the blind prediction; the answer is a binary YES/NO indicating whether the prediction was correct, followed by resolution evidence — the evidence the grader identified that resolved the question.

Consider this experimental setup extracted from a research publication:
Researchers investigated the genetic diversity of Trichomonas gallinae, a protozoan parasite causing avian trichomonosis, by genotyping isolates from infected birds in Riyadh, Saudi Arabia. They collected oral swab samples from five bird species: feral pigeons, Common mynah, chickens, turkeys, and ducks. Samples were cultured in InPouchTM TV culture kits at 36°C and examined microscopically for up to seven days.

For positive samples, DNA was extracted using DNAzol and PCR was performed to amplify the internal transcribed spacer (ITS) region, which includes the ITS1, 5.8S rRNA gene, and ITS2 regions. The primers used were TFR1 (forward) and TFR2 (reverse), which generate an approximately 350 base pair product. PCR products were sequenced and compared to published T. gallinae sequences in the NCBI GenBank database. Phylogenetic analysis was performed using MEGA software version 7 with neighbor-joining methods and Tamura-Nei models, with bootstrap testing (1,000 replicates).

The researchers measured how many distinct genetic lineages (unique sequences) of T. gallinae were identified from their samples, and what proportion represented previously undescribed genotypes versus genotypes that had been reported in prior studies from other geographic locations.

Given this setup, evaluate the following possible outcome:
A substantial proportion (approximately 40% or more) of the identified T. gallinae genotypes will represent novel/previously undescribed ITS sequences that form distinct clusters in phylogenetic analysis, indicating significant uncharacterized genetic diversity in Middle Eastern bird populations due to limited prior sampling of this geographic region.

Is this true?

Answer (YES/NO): YES